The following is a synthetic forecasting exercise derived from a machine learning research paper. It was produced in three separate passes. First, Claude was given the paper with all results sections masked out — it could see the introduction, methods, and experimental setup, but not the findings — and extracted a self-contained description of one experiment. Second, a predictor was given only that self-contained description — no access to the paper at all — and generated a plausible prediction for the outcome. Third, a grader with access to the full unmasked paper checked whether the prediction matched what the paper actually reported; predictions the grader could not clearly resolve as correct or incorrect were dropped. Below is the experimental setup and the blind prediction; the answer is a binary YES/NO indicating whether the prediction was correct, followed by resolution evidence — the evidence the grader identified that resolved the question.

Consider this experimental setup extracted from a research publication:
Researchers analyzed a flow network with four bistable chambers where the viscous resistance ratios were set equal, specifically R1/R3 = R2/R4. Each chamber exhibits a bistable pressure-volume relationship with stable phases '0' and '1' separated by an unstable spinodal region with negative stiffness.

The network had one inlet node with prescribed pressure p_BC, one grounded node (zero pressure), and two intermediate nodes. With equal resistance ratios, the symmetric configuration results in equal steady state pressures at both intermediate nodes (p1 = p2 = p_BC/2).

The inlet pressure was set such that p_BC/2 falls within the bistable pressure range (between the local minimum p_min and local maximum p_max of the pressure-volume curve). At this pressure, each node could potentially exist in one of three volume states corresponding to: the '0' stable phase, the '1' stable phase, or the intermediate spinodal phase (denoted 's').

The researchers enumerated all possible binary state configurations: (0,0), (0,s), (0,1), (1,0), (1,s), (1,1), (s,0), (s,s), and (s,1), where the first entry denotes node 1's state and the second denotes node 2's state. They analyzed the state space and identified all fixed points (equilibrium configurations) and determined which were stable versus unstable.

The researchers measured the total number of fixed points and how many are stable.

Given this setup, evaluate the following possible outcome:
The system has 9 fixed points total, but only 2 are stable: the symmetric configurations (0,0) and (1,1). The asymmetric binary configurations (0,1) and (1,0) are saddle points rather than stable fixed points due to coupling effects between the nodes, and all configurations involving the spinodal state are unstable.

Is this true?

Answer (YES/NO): NO